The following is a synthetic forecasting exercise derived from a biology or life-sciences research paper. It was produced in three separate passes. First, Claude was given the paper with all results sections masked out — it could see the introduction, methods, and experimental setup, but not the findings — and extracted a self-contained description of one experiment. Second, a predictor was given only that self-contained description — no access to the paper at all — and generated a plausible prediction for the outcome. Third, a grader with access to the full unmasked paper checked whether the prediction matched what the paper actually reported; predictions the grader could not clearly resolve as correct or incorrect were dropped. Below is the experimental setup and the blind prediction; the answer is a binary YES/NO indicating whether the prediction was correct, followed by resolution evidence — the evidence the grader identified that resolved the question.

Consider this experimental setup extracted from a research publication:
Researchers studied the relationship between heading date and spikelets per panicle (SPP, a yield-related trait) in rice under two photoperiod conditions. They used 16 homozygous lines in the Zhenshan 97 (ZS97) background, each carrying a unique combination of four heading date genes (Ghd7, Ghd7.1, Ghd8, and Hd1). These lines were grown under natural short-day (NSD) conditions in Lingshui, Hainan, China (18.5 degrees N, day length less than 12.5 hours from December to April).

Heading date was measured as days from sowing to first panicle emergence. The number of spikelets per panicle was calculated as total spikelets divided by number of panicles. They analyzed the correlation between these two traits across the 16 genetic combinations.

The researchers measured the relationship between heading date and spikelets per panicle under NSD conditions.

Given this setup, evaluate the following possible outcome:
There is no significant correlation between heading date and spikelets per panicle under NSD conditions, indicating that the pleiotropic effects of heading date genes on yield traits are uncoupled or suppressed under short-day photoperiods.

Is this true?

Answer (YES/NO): NO